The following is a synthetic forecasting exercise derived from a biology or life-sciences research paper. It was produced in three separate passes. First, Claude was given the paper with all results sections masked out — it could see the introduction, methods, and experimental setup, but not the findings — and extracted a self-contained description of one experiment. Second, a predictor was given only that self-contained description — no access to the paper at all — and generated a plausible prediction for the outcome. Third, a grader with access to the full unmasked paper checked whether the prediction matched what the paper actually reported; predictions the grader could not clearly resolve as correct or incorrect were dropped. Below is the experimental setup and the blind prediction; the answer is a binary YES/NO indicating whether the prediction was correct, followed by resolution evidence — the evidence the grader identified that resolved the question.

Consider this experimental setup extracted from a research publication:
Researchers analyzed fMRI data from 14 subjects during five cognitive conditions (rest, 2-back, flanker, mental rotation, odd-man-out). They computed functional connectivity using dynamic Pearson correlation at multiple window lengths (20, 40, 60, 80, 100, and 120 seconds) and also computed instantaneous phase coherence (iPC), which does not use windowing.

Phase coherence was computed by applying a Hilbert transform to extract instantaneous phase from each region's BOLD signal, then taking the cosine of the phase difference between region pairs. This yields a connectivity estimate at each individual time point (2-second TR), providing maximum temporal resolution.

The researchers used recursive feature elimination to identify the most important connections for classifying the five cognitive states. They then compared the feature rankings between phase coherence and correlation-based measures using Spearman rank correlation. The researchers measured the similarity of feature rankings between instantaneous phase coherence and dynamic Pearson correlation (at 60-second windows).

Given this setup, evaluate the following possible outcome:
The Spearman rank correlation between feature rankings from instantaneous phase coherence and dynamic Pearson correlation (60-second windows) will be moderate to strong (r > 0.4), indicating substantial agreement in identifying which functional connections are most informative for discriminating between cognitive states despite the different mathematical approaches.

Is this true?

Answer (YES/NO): NO